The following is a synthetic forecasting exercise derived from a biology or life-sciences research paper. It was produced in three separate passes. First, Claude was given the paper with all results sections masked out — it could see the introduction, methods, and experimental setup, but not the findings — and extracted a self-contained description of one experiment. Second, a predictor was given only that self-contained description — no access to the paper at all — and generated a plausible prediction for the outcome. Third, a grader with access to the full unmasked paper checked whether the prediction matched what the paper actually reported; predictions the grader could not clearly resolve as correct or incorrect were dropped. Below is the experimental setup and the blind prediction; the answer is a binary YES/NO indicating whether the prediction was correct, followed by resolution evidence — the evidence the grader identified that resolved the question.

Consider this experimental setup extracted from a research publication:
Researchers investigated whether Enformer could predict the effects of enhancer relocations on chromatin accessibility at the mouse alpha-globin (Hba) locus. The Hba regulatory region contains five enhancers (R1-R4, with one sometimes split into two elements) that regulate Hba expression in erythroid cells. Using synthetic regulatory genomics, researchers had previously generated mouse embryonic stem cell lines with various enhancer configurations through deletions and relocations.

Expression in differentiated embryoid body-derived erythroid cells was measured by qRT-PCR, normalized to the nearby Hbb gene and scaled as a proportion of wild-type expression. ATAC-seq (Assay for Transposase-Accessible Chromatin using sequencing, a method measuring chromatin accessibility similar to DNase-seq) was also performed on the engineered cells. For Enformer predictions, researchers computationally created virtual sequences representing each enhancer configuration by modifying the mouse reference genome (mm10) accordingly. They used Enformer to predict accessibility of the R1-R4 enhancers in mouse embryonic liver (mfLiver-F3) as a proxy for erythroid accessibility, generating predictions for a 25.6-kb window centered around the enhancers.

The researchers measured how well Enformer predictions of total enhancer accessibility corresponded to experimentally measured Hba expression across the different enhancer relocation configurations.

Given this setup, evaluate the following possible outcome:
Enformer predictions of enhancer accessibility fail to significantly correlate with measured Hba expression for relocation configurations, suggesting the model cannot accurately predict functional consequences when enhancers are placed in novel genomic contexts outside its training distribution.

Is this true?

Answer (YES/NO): NO